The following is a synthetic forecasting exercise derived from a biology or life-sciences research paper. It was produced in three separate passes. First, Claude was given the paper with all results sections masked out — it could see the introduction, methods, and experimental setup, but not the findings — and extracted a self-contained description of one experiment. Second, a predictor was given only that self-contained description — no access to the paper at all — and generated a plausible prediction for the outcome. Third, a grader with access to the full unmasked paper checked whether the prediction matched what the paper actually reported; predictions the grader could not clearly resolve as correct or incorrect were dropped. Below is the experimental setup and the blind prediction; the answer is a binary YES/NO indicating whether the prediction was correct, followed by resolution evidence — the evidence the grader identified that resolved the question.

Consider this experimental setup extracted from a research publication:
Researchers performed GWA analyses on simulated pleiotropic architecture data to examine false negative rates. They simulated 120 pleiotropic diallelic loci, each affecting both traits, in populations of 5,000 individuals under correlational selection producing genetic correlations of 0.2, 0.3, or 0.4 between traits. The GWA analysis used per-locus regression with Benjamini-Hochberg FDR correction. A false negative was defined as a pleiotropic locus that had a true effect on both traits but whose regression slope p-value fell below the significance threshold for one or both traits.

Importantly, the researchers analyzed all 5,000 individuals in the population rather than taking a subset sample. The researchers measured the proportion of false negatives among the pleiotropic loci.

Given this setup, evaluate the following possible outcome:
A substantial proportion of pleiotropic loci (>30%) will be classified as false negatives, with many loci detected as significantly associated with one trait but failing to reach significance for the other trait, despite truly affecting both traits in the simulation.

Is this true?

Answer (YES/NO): NO